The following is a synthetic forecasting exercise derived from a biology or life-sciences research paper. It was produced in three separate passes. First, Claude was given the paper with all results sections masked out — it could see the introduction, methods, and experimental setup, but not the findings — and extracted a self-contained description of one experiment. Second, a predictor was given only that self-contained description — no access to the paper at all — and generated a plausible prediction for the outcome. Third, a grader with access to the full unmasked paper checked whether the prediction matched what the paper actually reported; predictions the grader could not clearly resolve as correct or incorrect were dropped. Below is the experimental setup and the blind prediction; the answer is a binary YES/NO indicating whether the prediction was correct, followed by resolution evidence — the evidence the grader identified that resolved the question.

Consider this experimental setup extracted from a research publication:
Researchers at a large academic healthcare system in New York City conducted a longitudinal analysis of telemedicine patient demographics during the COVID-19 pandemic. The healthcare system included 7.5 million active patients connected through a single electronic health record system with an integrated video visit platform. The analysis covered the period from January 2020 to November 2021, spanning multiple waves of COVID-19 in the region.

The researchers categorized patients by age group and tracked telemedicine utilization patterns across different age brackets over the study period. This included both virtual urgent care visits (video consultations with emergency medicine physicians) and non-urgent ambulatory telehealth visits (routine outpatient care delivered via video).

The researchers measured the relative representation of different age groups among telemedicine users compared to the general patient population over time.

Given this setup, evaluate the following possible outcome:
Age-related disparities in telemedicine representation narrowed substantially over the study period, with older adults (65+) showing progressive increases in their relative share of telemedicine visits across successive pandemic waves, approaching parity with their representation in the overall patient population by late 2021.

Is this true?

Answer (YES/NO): NO